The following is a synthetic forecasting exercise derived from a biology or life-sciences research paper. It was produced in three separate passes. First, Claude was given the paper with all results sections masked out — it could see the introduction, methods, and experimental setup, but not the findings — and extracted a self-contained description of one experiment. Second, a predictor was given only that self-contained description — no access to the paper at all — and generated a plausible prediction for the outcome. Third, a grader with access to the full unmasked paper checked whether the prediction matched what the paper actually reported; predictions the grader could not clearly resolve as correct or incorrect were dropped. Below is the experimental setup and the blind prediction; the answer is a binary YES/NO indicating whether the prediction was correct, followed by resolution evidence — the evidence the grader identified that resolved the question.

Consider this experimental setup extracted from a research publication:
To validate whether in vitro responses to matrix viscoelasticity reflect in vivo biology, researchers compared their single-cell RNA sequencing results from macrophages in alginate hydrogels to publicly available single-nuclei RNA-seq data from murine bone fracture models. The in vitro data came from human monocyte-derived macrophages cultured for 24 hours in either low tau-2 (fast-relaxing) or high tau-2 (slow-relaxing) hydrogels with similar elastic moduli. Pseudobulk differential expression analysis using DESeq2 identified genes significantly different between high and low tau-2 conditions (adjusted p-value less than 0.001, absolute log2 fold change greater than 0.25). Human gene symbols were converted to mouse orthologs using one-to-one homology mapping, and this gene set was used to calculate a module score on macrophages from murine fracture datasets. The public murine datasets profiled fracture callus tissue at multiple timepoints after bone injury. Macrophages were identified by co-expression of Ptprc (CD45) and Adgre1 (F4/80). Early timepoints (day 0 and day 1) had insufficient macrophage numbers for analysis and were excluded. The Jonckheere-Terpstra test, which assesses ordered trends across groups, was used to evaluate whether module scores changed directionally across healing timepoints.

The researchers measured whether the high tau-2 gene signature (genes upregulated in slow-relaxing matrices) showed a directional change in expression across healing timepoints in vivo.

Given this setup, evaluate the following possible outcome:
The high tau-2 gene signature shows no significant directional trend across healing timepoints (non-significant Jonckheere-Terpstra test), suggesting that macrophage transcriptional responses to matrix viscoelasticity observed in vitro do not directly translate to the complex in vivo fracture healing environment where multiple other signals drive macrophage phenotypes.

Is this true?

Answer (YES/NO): YES